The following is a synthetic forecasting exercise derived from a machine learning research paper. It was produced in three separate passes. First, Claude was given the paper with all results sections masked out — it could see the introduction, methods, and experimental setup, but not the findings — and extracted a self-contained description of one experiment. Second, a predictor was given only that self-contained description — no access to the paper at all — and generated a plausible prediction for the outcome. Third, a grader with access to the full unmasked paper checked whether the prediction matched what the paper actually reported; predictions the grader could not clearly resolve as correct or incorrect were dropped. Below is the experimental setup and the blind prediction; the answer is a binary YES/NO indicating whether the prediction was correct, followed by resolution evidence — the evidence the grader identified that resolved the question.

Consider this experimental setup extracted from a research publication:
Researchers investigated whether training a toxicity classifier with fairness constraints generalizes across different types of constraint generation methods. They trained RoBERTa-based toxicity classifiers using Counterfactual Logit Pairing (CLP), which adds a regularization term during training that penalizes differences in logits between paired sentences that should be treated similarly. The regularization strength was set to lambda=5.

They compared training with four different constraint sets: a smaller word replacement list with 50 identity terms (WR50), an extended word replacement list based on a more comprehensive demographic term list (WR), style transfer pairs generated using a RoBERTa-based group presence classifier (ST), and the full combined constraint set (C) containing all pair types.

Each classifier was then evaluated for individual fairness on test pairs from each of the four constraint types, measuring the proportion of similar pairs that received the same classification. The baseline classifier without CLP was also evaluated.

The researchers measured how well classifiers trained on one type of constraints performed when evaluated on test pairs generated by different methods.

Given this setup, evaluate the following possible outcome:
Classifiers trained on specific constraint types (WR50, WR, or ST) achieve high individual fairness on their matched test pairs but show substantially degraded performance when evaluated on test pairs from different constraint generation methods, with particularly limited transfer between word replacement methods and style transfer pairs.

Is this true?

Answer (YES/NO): NO